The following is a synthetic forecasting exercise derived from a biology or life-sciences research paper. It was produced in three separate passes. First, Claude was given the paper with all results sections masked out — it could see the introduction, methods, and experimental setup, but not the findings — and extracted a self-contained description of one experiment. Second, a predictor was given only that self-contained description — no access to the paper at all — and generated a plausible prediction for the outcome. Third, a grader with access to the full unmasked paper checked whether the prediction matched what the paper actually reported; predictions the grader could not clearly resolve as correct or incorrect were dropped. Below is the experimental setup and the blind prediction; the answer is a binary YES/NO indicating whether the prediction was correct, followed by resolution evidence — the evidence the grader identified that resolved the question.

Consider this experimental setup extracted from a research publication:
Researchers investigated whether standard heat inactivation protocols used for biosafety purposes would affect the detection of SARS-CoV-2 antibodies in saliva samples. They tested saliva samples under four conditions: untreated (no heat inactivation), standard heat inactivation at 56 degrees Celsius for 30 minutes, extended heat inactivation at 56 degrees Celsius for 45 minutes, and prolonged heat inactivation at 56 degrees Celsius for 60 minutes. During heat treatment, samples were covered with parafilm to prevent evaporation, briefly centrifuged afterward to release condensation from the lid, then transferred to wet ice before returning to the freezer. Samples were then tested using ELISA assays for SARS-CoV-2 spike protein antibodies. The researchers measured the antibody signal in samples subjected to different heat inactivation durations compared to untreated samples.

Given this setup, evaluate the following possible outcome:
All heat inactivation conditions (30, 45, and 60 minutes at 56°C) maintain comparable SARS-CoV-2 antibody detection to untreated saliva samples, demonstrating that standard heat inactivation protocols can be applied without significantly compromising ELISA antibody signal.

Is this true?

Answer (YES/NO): YES